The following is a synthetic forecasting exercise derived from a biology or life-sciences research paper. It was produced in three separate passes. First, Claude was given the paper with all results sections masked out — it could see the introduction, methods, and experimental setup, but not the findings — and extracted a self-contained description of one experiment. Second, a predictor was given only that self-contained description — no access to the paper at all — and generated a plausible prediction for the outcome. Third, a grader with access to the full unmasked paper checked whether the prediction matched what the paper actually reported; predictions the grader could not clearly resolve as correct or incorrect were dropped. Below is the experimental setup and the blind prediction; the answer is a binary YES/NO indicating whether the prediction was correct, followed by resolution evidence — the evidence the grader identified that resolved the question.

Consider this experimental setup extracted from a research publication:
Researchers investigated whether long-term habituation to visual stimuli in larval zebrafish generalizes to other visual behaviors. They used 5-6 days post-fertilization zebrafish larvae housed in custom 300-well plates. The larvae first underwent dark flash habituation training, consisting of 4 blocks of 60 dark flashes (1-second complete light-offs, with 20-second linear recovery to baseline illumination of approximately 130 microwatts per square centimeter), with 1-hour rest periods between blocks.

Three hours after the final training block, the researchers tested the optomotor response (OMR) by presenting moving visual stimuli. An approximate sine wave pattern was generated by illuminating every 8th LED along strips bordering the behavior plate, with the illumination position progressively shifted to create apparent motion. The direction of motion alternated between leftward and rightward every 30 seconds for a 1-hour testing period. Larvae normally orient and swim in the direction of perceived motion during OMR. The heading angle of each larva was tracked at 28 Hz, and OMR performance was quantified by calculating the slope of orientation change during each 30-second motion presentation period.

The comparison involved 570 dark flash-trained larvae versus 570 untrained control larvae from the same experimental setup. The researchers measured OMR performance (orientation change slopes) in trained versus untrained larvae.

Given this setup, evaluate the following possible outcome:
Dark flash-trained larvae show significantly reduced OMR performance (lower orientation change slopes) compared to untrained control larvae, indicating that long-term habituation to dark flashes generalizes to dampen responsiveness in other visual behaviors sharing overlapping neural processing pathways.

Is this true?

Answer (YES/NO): NO